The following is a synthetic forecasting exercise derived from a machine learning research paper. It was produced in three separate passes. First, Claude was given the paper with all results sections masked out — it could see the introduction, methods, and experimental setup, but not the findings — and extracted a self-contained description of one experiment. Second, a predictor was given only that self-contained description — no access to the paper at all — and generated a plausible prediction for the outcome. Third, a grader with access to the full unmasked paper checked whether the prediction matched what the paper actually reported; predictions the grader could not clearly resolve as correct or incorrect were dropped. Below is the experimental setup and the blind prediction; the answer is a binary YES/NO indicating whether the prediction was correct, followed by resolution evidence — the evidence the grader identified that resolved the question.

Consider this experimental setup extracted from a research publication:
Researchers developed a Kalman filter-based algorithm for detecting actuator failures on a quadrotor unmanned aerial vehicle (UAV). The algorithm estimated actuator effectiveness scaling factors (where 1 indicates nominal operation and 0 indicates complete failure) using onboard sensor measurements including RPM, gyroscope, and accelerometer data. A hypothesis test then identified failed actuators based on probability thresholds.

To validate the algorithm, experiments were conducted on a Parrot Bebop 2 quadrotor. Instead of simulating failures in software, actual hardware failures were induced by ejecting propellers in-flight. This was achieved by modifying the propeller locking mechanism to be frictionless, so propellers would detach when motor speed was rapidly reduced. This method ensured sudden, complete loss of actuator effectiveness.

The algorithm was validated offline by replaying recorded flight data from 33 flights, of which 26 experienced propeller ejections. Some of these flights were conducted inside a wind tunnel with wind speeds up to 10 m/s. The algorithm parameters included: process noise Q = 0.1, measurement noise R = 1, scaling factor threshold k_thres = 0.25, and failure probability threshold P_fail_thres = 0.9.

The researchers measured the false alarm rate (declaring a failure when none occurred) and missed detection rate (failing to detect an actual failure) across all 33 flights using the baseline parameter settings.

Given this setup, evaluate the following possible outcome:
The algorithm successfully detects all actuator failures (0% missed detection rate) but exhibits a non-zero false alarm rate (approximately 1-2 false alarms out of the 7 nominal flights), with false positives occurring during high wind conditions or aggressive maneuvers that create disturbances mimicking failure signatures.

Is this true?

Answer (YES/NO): NO